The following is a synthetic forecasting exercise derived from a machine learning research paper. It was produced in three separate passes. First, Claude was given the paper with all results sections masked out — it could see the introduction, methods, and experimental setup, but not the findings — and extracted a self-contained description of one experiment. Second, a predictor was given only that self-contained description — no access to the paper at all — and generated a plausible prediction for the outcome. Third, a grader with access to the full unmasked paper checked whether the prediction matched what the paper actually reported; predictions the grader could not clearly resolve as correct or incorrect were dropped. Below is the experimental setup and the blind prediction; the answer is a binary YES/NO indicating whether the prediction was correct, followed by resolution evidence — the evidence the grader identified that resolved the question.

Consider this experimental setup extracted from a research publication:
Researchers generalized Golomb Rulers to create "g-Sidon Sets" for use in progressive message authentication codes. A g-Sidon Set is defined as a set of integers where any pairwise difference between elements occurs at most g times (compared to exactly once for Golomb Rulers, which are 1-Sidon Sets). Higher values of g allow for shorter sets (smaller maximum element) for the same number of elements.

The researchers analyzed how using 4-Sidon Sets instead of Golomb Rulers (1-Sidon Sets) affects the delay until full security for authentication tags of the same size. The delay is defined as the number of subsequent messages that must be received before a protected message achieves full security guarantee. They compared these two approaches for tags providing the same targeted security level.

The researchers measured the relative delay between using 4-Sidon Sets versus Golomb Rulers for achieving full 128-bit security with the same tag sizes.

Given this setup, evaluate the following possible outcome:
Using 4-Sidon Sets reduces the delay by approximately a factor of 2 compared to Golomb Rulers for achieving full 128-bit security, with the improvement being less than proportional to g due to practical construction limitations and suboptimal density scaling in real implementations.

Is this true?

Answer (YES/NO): NO